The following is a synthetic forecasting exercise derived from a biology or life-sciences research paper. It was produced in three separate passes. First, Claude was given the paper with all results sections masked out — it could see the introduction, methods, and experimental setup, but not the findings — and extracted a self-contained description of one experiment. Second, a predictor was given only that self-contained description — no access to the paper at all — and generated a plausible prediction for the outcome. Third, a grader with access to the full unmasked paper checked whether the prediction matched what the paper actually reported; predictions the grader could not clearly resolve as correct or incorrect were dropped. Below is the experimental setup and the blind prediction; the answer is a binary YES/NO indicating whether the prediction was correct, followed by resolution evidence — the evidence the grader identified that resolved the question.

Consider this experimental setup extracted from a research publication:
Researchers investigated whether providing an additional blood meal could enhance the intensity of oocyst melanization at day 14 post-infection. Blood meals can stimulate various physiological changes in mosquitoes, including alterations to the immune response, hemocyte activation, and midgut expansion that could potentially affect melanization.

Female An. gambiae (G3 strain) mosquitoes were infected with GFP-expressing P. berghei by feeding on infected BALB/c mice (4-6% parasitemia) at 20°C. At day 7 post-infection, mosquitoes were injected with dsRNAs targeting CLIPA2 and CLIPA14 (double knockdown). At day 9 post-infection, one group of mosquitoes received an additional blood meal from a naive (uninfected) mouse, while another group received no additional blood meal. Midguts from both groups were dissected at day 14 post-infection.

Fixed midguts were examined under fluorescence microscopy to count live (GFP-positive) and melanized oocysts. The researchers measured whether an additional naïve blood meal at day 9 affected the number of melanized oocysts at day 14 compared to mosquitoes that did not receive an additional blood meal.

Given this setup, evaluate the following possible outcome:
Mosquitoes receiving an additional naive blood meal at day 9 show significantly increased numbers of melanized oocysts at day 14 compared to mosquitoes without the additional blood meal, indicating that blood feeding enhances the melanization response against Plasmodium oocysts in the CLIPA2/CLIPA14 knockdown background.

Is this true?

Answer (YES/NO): NO